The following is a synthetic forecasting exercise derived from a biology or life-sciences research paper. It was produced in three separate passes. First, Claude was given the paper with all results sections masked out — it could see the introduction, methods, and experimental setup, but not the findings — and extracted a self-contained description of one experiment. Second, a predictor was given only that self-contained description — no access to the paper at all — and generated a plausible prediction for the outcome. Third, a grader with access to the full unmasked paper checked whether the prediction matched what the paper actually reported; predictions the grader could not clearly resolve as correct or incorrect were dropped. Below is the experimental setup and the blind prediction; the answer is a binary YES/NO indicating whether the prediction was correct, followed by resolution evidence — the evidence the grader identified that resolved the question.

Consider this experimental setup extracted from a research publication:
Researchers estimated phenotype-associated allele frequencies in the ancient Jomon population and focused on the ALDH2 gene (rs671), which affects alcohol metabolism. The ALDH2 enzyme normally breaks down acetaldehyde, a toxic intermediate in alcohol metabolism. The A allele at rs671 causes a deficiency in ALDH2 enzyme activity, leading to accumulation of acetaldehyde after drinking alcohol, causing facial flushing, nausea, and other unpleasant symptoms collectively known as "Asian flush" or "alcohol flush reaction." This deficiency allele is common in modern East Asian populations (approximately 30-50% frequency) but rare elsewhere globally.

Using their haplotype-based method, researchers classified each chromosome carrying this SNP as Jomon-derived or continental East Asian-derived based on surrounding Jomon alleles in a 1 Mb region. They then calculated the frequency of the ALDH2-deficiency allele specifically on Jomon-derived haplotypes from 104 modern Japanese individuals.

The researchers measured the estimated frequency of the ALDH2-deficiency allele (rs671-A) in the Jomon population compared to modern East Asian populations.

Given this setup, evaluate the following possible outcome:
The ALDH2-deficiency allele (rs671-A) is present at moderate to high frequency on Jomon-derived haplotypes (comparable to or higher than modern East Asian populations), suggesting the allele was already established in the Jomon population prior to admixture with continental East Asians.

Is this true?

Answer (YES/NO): NO